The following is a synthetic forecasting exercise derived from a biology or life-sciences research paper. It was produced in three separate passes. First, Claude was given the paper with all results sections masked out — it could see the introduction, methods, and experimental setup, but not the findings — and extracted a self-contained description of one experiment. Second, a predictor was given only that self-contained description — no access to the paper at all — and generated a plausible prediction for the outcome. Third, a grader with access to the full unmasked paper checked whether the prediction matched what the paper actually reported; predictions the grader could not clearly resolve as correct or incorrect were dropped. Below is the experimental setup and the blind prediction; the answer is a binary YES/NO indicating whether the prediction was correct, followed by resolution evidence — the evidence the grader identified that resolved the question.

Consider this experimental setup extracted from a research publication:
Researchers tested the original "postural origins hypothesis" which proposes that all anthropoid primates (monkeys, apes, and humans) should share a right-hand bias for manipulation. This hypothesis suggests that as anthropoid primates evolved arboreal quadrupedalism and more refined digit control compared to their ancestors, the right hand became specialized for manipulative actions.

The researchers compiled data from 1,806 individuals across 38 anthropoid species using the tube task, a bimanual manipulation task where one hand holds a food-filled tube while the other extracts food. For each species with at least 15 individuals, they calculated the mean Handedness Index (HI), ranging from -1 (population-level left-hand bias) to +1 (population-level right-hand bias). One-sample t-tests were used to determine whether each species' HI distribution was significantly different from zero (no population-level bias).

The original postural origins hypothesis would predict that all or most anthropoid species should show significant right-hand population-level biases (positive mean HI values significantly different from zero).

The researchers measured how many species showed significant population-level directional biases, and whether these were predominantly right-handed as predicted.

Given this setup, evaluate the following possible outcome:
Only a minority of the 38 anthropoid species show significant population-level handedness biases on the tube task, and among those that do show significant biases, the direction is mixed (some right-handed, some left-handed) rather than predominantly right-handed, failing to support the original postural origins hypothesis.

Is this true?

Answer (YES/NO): NO